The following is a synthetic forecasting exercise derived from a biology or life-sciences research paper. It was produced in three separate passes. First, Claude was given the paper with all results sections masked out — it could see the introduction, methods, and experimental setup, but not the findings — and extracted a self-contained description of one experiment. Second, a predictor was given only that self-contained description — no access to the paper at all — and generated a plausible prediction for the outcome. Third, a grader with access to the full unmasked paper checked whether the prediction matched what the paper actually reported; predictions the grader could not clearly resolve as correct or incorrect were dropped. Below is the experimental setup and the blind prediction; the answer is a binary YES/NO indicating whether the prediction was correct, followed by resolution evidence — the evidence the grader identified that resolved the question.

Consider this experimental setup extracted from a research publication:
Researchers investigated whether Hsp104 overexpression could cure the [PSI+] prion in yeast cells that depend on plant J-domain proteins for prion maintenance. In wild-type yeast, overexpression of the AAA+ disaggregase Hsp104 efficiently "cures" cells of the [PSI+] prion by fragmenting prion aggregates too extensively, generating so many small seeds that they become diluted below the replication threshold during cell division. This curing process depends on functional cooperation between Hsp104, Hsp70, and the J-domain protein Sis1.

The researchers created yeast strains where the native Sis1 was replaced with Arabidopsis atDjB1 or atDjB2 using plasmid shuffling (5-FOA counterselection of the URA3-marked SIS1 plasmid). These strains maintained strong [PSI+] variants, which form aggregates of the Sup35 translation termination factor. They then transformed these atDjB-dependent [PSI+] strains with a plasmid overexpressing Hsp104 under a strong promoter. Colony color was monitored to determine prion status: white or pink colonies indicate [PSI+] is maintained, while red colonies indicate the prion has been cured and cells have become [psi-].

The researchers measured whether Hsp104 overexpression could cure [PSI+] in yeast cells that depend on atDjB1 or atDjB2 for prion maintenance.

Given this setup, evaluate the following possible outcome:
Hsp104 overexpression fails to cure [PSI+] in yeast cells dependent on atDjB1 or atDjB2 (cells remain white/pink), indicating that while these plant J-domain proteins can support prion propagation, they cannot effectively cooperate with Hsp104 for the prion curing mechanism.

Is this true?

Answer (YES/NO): YES